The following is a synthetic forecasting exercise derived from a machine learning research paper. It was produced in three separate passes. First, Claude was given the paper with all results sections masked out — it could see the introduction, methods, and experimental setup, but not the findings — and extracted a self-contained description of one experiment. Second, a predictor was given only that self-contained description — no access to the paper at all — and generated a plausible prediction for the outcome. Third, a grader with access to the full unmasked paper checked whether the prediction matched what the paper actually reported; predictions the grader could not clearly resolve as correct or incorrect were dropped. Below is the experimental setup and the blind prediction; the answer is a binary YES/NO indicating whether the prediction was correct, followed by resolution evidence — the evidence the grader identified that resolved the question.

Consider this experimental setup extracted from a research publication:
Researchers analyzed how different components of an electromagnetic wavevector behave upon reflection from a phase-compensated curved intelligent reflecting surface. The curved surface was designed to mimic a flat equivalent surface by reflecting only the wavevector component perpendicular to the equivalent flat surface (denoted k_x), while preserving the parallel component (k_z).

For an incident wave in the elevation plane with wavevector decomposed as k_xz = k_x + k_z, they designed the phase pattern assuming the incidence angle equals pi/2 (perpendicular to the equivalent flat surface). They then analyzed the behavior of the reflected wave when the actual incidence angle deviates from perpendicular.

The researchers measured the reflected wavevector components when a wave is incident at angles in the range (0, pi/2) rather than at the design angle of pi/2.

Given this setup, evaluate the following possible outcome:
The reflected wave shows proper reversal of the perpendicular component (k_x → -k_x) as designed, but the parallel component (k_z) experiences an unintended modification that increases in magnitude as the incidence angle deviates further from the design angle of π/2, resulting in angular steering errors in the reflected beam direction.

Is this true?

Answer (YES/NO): YES